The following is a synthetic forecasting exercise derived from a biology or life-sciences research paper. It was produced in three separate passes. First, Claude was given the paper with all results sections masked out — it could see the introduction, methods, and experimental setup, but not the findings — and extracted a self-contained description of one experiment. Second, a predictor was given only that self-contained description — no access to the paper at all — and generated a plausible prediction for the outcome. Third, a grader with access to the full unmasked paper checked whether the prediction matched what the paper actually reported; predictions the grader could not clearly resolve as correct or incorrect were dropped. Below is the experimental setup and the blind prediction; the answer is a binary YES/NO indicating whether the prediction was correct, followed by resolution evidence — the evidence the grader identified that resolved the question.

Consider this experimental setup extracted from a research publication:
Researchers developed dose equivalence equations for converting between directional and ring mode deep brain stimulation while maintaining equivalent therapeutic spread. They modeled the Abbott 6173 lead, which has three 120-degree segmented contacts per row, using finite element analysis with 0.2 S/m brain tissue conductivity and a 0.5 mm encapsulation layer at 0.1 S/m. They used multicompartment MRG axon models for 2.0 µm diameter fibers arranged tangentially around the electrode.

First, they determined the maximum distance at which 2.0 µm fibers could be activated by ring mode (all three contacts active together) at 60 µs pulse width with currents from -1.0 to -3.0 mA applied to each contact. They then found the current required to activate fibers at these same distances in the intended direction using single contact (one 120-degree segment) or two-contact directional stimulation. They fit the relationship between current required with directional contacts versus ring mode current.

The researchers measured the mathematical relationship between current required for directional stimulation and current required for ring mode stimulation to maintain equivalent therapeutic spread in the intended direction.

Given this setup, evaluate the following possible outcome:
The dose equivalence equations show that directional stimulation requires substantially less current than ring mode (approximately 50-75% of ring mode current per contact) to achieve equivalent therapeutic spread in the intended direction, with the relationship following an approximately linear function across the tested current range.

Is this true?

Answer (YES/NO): NO